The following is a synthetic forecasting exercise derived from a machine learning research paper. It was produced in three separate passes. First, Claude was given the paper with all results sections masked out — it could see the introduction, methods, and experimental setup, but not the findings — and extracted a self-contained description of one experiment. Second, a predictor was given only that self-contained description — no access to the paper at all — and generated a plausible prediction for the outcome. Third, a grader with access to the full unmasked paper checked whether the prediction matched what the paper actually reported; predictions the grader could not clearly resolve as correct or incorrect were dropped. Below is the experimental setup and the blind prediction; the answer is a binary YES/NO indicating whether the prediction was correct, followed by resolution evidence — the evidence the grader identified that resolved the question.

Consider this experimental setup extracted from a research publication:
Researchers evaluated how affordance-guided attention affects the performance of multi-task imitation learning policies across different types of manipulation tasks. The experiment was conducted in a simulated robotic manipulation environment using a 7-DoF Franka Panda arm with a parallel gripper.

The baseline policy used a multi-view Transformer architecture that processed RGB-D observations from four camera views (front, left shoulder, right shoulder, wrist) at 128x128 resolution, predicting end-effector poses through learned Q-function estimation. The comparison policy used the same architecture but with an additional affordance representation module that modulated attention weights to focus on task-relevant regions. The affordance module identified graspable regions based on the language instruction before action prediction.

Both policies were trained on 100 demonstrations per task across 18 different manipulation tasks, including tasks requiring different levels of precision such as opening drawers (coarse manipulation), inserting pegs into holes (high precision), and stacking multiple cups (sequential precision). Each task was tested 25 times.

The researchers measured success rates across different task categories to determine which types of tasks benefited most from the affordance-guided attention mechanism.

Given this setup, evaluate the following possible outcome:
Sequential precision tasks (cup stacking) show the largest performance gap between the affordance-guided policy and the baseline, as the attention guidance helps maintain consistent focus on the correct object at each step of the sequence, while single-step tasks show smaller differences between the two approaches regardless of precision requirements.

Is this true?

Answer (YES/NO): NO